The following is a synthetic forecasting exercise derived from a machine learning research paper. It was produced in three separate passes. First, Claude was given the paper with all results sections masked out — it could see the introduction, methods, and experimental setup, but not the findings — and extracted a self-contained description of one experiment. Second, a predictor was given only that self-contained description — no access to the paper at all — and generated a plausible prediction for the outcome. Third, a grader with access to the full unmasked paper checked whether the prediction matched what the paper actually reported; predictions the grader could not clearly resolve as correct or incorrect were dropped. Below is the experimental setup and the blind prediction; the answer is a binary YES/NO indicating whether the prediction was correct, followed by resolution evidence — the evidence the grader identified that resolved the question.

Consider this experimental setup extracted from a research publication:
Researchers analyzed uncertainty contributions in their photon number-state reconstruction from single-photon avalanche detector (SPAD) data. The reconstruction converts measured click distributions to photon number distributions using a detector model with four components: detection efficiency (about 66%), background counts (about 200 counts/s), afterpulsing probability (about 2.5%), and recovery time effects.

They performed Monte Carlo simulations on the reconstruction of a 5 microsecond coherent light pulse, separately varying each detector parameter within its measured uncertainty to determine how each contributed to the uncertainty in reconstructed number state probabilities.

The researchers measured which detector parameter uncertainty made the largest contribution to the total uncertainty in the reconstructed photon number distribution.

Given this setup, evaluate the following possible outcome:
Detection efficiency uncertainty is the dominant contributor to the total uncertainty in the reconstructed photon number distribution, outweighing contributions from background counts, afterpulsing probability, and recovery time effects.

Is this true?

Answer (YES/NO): YES